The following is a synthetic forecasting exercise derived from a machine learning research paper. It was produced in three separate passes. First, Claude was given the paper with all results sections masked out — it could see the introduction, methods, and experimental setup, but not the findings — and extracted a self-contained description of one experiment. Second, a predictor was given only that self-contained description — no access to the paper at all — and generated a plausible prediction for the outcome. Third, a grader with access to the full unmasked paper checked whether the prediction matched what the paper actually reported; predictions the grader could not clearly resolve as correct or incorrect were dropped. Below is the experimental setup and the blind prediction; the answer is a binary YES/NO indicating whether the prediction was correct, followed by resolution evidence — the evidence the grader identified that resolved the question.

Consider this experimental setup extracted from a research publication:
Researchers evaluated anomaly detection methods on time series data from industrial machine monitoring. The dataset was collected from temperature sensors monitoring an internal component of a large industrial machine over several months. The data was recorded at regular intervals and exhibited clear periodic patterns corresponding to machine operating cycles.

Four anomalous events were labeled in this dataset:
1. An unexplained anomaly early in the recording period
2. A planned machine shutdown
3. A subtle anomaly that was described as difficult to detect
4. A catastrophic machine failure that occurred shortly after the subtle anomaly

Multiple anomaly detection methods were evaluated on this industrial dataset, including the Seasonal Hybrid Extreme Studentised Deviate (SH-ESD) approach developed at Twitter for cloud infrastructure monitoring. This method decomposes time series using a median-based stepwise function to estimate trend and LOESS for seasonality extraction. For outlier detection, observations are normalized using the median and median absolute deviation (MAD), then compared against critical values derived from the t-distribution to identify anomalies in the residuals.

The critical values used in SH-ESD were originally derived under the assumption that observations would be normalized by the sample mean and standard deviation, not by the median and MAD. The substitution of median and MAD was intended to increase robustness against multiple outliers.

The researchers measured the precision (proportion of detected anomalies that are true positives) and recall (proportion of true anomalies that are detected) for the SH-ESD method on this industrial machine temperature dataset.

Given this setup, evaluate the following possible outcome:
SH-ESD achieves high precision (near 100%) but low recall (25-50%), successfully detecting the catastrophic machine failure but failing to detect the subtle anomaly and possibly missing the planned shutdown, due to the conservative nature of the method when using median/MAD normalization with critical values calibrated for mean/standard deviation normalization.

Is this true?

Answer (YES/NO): NO